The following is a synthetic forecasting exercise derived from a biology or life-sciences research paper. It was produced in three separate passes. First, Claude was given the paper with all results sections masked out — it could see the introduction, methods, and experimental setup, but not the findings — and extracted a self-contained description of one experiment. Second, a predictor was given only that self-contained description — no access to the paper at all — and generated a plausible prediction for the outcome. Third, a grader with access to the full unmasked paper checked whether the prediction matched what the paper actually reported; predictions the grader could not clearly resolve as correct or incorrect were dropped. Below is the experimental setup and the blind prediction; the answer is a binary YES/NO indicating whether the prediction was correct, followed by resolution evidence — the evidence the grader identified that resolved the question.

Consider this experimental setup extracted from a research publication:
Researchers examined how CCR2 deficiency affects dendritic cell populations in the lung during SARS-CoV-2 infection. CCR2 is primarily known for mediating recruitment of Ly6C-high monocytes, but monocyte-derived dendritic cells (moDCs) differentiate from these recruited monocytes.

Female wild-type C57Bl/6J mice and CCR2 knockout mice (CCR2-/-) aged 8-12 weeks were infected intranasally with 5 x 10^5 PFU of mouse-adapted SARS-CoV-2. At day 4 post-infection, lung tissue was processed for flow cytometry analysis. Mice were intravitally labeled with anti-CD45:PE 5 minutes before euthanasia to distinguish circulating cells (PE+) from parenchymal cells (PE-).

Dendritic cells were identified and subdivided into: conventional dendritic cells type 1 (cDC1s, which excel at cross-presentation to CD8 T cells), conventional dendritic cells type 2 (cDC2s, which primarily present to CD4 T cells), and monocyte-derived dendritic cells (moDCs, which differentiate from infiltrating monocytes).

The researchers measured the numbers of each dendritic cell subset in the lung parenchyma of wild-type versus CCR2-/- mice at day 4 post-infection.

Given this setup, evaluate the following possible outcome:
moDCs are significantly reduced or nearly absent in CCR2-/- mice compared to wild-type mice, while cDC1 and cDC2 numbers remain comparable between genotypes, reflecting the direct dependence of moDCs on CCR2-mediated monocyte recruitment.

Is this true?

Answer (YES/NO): NO